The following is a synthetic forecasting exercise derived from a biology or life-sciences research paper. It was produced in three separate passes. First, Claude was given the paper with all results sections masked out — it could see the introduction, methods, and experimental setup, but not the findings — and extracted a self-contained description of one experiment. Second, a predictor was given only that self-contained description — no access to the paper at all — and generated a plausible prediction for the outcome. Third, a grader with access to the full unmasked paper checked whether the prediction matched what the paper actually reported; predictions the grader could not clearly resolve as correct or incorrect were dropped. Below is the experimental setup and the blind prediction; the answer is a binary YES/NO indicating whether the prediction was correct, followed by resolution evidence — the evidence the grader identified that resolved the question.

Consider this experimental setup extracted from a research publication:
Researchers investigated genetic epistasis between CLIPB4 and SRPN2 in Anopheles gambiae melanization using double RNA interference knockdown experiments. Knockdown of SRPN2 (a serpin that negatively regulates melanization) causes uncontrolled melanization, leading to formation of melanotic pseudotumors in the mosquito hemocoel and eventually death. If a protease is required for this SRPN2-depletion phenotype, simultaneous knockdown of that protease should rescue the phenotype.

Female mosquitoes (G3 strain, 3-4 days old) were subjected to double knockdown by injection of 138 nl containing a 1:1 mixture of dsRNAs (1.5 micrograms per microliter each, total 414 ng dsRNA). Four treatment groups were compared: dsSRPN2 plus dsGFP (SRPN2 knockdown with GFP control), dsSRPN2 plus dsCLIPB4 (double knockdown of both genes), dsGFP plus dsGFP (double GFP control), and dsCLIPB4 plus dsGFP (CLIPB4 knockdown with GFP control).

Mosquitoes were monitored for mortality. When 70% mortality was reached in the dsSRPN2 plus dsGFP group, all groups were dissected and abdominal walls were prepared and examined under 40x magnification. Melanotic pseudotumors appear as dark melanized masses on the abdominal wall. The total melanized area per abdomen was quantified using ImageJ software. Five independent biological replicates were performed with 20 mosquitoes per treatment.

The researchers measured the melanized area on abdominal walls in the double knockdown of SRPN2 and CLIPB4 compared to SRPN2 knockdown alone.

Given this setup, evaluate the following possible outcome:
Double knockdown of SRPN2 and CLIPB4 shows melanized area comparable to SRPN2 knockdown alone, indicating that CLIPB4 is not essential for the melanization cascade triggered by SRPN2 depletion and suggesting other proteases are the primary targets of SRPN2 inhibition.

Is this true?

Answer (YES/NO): NO